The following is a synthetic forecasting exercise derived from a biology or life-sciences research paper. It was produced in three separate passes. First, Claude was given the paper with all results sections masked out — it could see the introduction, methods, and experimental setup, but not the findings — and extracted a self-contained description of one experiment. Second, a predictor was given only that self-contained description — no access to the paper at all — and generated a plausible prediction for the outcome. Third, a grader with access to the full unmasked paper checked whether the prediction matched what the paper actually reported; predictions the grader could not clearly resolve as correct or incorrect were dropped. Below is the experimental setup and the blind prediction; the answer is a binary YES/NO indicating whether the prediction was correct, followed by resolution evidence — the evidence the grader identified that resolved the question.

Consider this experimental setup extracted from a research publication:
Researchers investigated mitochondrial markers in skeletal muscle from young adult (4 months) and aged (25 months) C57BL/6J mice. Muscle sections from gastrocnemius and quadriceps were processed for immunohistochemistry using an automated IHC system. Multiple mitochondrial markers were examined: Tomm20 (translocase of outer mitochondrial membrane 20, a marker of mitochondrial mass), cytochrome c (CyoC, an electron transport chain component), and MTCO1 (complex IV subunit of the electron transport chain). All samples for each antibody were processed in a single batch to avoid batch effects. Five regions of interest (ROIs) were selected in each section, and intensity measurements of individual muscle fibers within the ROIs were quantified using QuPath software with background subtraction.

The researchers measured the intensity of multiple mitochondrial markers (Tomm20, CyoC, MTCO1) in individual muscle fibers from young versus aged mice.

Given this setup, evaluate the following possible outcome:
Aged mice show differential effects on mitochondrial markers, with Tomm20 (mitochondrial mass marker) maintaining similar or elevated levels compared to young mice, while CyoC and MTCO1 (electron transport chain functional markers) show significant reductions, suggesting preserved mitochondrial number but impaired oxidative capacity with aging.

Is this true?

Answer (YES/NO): NO